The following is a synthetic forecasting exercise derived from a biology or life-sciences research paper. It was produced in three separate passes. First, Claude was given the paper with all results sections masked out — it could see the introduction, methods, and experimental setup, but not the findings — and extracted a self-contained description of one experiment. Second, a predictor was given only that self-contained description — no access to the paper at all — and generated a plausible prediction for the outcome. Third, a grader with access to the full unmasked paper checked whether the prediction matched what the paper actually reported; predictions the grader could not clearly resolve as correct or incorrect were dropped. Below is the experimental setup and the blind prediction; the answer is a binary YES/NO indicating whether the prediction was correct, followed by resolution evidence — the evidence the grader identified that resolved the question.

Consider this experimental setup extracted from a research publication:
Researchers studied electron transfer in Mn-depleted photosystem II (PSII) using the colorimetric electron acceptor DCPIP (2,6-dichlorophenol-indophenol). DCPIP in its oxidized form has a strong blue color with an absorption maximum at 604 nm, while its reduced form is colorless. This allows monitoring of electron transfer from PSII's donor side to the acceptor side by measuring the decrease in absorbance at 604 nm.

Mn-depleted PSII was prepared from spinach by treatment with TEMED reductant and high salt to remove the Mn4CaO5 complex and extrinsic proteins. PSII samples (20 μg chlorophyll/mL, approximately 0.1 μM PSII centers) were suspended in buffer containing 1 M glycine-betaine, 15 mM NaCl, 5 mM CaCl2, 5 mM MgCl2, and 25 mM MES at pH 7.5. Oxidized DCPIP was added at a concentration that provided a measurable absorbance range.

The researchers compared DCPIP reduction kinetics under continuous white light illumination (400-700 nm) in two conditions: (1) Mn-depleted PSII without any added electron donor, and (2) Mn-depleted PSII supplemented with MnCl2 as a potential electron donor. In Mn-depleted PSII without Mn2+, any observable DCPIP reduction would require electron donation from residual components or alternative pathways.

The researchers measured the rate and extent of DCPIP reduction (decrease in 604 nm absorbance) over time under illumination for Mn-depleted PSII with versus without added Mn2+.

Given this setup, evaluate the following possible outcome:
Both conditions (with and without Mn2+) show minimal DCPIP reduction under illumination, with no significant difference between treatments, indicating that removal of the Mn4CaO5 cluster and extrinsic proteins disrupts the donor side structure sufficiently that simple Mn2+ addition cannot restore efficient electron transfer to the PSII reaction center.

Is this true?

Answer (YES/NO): NO